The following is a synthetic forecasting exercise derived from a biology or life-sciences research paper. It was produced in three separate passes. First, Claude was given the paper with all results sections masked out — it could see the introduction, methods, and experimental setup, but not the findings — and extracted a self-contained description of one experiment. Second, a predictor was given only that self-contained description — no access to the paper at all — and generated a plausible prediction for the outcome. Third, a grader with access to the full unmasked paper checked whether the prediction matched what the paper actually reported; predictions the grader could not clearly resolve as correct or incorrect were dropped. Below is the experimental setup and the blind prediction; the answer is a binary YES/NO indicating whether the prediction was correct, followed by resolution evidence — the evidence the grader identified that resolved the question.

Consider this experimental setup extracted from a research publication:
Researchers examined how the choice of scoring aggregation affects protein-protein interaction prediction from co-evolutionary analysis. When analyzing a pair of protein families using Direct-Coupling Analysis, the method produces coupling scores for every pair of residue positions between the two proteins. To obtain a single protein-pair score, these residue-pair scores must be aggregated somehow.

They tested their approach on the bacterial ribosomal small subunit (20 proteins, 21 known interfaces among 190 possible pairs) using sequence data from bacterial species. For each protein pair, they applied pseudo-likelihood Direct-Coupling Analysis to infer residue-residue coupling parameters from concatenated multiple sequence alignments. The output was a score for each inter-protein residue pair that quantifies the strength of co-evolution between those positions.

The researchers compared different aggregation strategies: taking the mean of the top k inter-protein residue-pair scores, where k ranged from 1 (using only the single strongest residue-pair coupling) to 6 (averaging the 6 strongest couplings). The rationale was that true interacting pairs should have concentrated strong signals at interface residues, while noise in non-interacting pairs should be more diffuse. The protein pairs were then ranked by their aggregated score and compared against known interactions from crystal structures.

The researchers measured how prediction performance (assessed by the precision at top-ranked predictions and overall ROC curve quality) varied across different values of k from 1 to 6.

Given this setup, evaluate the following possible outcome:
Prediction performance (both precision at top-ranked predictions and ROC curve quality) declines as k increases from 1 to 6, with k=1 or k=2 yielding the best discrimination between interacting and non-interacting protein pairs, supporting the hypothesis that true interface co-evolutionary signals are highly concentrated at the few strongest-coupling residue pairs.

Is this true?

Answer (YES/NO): NO